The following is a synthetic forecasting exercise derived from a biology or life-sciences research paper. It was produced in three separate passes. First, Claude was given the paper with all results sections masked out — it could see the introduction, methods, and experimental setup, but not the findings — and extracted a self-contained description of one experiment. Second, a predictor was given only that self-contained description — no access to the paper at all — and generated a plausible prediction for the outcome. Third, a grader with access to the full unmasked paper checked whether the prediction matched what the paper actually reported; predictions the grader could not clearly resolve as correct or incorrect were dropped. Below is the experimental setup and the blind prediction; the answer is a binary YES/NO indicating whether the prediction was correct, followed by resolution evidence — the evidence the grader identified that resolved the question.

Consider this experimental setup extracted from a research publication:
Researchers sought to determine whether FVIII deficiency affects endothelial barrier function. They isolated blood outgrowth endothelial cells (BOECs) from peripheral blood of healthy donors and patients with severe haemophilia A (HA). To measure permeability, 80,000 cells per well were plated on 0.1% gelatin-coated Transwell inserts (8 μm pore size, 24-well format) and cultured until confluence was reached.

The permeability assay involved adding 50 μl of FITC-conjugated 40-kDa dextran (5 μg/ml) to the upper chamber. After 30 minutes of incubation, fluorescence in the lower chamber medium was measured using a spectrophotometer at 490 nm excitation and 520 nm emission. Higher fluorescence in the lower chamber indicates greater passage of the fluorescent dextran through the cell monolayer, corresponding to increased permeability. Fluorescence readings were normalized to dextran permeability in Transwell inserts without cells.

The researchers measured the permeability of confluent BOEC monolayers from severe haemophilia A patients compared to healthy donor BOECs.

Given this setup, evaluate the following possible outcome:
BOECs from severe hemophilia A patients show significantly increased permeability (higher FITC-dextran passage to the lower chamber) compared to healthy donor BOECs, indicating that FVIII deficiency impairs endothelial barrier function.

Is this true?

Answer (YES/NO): YES